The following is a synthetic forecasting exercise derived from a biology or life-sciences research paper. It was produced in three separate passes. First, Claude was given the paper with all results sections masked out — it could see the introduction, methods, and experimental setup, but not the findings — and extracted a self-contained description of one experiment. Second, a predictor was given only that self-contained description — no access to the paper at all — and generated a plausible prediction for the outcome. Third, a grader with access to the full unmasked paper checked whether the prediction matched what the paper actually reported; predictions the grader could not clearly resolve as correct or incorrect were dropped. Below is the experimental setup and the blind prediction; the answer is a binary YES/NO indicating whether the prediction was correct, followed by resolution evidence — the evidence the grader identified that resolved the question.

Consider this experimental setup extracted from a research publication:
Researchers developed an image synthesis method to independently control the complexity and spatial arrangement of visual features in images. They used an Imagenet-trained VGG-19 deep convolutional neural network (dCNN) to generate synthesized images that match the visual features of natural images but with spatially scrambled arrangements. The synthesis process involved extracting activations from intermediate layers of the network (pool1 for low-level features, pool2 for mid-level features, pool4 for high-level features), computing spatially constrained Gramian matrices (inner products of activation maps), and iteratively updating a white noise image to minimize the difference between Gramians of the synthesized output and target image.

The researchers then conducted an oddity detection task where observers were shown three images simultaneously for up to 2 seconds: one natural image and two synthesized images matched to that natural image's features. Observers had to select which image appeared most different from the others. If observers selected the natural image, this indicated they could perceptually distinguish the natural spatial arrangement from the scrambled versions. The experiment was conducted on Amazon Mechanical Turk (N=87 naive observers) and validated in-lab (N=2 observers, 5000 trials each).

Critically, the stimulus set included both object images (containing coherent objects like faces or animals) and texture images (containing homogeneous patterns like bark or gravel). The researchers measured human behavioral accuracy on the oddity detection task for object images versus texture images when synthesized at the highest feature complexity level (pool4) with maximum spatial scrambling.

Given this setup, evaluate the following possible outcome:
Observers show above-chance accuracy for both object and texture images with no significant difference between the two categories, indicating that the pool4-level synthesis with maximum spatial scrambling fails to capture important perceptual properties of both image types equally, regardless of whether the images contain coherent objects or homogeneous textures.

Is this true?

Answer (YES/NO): NO